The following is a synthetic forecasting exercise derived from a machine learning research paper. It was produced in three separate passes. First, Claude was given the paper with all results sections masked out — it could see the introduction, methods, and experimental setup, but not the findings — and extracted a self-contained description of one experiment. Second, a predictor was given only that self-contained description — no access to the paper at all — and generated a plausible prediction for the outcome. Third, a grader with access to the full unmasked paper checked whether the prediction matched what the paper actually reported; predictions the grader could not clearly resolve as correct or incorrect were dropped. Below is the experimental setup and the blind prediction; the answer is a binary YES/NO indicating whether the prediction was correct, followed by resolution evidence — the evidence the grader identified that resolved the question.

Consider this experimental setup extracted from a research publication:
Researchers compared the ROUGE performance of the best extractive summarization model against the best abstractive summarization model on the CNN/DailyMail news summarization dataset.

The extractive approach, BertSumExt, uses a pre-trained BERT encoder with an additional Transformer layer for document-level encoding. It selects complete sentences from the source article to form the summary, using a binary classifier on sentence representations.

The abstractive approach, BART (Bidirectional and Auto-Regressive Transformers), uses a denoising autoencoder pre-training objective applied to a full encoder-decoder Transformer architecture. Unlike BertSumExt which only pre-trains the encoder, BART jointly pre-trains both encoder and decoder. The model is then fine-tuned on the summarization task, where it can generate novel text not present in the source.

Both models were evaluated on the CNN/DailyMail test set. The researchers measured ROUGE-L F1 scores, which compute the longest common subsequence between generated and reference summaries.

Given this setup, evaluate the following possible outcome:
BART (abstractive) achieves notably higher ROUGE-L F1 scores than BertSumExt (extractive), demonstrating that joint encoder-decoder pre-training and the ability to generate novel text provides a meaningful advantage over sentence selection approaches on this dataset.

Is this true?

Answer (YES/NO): NO